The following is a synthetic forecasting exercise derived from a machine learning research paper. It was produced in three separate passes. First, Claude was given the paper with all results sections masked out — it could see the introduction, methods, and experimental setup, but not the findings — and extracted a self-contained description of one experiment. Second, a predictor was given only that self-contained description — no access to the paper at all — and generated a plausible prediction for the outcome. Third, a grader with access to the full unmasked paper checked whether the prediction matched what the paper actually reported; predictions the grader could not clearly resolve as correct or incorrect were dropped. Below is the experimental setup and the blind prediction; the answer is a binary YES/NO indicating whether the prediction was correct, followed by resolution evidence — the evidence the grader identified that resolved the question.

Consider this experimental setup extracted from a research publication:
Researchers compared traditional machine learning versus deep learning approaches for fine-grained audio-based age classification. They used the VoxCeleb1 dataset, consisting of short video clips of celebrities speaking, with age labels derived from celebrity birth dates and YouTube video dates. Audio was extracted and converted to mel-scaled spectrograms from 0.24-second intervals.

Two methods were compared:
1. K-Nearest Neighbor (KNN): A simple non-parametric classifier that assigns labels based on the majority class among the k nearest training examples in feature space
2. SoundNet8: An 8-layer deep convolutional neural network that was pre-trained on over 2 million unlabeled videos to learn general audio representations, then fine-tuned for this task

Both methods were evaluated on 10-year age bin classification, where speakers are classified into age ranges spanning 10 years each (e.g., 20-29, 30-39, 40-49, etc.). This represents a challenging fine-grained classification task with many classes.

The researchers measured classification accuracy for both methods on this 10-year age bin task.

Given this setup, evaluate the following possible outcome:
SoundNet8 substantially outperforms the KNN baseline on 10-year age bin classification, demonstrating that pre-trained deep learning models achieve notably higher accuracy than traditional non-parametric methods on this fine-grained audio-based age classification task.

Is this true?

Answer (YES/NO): NO